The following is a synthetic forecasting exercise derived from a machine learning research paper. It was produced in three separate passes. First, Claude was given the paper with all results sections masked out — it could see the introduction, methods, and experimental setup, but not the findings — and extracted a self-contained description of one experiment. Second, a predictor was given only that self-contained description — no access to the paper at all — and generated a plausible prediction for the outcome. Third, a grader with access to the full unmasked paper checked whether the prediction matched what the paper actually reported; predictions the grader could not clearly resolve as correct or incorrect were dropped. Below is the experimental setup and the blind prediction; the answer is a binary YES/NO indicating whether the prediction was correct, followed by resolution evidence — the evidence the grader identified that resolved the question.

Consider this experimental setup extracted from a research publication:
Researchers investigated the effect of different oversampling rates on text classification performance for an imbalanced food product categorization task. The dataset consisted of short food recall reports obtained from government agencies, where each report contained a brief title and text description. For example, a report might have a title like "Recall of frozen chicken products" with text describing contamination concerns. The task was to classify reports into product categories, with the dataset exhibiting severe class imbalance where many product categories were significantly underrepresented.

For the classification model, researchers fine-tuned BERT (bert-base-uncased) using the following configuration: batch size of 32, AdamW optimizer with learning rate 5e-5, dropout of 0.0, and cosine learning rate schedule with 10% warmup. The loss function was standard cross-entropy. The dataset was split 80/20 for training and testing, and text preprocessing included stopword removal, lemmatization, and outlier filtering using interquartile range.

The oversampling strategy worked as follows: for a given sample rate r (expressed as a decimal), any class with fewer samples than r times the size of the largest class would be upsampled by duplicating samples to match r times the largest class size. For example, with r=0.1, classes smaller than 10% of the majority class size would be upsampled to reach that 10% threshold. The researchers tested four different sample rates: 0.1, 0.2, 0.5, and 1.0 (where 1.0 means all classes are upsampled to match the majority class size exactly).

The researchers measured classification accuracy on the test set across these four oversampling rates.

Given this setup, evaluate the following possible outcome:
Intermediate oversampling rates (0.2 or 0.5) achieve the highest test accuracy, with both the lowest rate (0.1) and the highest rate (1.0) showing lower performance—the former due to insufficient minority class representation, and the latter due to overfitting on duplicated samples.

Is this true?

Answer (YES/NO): NO